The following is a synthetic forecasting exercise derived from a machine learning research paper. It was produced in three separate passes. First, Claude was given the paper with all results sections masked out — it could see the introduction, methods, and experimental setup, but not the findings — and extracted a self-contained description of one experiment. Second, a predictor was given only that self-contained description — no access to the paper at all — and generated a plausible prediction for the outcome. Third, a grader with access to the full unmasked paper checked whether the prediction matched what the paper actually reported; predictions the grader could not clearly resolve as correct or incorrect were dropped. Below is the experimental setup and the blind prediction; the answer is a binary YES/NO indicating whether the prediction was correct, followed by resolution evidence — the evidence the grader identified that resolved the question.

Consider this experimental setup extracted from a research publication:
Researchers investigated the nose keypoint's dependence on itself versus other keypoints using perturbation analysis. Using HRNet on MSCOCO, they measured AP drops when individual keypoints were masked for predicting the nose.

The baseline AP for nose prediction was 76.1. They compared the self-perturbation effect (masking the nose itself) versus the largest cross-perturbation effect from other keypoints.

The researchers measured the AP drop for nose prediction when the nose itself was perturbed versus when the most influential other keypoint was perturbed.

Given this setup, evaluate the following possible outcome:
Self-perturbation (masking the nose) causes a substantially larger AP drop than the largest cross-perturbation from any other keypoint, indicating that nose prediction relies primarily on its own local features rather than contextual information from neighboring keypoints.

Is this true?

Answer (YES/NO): YES